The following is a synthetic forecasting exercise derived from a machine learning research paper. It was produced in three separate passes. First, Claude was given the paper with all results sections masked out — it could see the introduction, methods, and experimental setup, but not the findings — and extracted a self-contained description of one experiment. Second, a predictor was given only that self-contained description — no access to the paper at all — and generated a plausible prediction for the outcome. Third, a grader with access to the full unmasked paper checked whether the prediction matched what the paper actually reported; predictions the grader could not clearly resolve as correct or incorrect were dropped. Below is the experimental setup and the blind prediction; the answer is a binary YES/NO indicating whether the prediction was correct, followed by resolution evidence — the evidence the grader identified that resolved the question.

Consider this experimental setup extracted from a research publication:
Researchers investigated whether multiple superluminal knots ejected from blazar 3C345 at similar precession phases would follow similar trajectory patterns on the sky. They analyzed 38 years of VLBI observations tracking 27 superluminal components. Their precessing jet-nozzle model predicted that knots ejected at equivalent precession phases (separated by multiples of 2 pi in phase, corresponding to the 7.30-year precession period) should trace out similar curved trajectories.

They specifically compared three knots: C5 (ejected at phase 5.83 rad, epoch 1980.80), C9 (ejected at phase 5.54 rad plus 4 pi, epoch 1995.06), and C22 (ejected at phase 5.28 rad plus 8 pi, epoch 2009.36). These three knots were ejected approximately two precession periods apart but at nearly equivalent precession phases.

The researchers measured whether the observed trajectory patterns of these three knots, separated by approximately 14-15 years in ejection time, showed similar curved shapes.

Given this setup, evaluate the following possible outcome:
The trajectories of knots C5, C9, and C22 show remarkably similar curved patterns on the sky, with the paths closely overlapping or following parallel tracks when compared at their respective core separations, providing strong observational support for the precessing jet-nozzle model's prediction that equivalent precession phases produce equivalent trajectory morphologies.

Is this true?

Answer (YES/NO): YES